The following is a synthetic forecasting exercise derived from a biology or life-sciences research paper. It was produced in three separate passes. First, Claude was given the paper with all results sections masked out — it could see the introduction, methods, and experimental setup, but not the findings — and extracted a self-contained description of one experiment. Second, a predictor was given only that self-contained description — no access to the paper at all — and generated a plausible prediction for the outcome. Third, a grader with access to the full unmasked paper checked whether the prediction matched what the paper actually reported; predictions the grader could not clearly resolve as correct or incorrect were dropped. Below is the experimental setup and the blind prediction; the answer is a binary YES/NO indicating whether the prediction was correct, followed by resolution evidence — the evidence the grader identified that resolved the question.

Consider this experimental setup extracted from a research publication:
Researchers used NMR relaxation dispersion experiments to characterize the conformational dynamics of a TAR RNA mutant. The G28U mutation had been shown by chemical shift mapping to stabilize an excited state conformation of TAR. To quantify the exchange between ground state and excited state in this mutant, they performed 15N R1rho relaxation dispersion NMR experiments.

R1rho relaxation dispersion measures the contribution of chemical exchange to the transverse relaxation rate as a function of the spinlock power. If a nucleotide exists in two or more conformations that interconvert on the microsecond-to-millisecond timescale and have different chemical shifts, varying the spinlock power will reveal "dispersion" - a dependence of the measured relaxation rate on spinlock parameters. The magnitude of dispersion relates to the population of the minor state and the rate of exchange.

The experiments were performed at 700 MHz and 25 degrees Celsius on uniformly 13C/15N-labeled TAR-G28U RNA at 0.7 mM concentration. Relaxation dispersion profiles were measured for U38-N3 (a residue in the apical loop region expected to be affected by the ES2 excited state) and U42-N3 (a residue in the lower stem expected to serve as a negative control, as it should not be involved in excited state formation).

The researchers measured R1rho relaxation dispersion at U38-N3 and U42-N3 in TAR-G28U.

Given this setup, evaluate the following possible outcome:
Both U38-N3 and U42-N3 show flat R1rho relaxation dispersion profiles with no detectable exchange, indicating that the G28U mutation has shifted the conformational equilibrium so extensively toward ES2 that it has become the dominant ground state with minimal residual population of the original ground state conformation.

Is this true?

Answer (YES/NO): NO